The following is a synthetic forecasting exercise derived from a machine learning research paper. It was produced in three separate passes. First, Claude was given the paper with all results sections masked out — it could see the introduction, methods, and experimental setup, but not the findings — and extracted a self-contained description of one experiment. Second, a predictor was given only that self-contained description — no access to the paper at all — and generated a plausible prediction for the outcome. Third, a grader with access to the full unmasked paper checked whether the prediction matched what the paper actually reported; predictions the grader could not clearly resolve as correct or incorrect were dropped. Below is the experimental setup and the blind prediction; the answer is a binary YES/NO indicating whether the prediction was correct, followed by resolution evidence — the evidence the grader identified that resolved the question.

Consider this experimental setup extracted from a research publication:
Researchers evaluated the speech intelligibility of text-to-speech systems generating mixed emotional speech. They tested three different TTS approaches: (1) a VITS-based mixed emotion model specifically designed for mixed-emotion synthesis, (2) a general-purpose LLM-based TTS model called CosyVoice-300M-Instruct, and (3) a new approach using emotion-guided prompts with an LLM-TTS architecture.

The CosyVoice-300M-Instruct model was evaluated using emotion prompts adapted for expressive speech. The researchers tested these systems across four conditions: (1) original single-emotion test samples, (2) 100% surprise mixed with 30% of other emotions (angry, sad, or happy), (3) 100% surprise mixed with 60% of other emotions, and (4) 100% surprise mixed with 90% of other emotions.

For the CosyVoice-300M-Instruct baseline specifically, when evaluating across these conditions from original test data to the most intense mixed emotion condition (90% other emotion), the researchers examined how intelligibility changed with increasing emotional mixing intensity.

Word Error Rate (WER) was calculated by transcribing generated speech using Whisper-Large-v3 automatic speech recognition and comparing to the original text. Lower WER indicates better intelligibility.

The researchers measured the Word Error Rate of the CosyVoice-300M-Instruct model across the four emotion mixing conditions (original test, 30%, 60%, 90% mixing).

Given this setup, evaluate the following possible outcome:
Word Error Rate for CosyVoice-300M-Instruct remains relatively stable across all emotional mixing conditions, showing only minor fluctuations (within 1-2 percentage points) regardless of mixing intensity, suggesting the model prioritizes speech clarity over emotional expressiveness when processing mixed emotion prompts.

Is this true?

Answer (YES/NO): NO